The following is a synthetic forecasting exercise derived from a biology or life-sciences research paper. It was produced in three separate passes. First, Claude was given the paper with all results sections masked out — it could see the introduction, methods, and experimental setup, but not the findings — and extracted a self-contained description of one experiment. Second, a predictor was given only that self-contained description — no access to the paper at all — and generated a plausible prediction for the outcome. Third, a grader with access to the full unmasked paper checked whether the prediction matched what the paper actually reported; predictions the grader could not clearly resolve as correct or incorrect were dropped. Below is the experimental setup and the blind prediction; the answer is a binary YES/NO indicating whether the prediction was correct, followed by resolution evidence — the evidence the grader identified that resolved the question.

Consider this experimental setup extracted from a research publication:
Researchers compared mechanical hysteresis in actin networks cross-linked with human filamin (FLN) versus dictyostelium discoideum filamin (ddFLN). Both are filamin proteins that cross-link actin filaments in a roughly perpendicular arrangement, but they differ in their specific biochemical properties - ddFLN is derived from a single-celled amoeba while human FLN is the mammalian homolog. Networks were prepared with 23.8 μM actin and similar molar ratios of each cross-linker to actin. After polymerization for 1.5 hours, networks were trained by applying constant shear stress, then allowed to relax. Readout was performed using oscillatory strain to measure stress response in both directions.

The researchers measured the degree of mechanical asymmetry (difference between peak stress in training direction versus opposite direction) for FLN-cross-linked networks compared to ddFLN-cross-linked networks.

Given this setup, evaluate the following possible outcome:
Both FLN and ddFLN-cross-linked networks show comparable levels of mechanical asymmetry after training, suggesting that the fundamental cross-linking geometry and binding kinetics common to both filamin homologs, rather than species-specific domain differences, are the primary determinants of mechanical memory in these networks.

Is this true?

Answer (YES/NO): NO